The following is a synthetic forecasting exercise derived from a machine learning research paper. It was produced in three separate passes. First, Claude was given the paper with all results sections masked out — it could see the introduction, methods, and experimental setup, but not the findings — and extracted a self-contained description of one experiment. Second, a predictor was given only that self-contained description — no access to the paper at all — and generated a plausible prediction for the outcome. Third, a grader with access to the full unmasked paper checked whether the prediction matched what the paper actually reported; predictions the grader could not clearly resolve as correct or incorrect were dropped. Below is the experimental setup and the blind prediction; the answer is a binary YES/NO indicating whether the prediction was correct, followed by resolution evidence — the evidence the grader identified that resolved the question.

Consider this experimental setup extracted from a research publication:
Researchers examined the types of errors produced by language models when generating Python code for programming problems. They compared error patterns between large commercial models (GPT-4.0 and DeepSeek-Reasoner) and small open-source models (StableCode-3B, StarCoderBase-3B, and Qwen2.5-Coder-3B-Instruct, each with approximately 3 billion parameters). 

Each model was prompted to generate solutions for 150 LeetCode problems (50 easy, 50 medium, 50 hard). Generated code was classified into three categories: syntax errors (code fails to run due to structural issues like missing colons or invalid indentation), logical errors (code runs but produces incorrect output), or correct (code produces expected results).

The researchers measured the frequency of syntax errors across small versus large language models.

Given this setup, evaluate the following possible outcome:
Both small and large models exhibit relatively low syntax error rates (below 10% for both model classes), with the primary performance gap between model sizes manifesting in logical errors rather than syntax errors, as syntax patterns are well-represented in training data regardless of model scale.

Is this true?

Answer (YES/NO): NO